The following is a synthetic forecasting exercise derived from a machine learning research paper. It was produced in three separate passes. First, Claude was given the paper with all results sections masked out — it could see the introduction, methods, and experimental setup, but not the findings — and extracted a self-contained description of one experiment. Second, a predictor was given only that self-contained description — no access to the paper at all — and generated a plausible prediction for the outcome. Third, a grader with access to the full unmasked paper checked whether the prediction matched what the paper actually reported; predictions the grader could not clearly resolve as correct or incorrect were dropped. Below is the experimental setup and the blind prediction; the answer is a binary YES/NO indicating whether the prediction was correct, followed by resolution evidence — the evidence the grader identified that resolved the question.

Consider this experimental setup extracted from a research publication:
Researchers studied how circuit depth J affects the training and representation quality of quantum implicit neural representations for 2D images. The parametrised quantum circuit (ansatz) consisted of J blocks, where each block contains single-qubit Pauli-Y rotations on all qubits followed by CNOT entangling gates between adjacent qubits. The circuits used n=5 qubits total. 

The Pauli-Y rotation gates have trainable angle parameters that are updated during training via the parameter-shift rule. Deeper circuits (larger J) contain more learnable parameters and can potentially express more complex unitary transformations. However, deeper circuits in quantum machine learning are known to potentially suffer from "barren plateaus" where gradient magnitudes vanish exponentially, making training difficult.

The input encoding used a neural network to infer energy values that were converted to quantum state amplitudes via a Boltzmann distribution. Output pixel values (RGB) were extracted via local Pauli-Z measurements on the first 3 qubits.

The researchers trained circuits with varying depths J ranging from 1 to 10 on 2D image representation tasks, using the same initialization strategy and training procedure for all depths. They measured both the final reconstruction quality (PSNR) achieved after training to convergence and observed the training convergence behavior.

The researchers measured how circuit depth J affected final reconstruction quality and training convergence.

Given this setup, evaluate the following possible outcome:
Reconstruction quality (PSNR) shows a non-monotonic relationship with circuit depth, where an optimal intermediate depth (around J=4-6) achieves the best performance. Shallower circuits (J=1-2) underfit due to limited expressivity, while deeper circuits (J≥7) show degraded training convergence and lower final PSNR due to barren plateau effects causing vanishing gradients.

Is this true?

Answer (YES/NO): NO